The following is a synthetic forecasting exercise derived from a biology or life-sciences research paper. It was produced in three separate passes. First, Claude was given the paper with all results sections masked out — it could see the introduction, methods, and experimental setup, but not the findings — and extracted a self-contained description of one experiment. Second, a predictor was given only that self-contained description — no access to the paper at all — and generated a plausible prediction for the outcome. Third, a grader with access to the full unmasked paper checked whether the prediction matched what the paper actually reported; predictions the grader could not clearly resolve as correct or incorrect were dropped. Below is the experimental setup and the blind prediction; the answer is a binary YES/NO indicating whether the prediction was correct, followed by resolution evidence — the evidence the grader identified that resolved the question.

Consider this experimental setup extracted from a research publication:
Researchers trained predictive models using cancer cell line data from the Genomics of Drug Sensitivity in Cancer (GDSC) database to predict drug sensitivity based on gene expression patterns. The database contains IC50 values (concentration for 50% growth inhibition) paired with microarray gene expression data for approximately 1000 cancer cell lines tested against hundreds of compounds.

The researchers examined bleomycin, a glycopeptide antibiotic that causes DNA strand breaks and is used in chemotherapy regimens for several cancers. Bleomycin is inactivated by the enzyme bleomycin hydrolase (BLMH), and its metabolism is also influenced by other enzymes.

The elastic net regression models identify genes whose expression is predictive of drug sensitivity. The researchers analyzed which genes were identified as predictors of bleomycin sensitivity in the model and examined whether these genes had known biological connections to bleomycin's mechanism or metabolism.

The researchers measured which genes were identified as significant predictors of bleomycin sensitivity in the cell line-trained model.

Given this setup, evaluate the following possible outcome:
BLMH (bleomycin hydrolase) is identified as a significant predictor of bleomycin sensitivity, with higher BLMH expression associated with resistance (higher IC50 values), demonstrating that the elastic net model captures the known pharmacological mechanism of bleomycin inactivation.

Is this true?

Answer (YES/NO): NO